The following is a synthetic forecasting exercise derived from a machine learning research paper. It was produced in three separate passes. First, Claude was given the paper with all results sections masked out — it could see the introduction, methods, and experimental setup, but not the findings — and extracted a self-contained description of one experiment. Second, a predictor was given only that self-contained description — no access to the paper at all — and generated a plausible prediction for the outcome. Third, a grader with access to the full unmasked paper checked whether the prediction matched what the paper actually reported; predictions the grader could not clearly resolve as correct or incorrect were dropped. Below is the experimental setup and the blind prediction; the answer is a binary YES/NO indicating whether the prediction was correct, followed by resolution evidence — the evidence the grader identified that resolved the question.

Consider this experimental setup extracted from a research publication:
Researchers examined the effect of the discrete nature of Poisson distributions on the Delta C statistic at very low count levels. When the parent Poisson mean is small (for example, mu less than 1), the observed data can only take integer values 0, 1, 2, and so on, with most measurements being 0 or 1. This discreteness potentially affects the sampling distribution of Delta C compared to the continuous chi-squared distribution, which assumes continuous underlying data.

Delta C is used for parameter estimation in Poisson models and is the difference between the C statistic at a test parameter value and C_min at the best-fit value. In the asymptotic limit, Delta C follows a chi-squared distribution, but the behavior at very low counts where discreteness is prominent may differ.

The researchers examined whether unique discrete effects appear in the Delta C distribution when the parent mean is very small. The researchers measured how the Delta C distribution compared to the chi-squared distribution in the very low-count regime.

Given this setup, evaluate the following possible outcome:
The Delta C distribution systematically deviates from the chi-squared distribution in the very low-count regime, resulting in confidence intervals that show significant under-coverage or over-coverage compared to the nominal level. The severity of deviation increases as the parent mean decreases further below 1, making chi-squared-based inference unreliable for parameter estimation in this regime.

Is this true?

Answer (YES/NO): NO